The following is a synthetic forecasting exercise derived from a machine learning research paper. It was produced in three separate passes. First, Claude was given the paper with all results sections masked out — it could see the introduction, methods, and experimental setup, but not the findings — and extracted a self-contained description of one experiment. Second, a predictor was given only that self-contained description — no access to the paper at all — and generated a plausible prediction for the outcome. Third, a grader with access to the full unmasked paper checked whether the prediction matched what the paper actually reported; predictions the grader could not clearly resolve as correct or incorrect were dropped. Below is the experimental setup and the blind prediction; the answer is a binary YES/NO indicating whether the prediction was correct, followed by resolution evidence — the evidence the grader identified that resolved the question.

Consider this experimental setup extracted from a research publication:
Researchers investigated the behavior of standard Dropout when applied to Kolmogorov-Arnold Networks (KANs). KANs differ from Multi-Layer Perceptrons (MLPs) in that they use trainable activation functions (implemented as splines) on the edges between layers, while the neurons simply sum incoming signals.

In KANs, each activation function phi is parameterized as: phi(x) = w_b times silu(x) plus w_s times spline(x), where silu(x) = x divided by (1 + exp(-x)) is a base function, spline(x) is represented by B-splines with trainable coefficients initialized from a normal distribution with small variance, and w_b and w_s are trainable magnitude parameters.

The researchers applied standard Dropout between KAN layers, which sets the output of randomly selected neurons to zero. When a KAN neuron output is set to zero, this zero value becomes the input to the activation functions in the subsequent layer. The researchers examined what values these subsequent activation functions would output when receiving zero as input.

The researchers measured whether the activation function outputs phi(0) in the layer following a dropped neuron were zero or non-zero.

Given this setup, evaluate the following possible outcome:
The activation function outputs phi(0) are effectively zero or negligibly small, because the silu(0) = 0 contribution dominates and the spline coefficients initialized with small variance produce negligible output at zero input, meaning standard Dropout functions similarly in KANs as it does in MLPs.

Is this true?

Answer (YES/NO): NO